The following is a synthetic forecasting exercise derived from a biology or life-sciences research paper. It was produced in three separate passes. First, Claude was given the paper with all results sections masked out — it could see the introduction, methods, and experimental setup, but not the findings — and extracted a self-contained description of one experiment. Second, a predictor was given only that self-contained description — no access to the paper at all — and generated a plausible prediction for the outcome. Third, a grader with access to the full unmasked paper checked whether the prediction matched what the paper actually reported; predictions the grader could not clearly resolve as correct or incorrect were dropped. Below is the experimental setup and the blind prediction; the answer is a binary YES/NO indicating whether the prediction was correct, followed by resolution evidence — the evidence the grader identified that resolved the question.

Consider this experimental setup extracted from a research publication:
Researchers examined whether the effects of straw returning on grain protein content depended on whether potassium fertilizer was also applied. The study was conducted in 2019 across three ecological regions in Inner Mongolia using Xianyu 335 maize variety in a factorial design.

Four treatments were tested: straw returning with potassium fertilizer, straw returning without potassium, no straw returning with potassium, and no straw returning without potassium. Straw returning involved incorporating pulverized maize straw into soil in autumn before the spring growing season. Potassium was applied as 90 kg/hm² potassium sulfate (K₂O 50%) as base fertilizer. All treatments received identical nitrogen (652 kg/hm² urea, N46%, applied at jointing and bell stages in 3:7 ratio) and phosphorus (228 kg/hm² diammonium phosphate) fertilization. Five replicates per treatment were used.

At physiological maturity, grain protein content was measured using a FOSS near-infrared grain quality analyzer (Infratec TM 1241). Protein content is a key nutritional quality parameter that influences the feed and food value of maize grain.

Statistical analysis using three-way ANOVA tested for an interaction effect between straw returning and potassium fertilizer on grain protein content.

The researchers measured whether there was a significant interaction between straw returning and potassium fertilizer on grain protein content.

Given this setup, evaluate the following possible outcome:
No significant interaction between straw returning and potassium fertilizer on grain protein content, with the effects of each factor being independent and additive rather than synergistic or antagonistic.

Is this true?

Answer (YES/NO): NO